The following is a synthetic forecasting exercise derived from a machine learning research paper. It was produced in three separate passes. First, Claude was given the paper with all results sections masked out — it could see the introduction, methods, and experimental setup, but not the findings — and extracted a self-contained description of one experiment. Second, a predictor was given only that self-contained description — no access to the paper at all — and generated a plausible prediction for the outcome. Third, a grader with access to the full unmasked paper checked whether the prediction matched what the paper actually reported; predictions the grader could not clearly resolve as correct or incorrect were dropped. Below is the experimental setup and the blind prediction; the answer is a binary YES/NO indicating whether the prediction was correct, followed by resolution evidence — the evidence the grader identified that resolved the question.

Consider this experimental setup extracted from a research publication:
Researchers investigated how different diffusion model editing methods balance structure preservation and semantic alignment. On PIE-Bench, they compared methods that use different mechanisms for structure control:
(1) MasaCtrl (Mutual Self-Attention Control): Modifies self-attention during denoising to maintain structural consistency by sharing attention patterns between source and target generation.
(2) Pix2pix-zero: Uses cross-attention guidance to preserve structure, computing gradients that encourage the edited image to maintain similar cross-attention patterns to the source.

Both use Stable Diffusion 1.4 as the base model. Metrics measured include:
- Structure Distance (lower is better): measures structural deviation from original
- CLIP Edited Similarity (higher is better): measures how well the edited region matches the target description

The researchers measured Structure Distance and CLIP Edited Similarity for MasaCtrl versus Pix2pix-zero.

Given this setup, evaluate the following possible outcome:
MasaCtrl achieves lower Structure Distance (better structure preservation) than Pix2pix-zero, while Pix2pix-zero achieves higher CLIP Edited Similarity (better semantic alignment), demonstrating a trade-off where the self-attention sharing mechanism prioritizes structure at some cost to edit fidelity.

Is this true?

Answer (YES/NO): YES